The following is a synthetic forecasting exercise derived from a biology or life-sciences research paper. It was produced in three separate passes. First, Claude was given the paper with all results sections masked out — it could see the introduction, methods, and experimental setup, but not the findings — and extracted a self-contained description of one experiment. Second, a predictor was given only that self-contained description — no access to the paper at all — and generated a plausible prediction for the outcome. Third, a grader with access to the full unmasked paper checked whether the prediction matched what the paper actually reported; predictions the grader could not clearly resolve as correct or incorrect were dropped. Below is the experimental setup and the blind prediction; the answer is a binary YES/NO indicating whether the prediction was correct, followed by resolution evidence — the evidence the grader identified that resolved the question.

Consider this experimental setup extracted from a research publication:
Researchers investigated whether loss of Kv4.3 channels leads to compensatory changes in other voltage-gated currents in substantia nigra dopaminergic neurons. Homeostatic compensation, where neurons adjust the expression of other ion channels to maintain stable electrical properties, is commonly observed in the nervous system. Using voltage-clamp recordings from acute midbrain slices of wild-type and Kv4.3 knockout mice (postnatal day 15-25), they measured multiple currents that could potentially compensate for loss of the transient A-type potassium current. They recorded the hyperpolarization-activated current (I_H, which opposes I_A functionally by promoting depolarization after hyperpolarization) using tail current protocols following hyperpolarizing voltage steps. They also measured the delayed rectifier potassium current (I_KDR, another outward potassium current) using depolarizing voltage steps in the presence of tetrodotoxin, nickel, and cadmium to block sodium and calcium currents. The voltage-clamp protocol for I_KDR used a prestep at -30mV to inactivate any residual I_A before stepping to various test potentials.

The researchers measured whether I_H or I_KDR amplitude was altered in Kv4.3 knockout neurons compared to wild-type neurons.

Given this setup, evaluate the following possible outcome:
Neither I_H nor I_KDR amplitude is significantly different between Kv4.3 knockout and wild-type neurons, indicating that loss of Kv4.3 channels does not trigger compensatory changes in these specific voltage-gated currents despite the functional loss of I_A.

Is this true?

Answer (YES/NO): NO